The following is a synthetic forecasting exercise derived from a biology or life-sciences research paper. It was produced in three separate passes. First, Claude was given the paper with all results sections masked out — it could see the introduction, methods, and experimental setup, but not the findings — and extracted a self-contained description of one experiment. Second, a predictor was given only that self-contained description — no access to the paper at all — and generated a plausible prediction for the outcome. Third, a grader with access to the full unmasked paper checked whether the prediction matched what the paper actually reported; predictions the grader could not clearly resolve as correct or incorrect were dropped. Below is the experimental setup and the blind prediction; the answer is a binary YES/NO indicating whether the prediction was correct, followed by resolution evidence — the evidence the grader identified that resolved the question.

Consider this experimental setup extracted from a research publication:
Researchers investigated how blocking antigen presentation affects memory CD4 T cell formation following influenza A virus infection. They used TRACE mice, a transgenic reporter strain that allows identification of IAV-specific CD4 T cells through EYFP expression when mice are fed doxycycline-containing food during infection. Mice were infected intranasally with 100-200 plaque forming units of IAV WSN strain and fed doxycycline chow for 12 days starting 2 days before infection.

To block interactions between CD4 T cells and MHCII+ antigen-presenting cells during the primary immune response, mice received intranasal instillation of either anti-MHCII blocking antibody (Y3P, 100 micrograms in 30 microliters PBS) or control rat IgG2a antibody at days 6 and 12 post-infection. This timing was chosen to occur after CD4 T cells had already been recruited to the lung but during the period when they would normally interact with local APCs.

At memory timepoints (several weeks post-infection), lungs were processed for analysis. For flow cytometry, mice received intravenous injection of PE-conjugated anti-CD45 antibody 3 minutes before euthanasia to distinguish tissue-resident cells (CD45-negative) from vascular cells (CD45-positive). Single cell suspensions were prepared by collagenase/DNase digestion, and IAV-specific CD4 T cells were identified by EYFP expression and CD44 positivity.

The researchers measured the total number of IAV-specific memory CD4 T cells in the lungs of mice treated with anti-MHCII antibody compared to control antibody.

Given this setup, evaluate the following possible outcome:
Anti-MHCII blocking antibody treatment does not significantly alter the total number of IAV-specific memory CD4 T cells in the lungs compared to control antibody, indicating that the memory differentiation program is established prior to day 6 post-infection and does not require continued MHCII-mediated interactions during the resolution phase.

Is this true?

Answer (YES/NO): YES